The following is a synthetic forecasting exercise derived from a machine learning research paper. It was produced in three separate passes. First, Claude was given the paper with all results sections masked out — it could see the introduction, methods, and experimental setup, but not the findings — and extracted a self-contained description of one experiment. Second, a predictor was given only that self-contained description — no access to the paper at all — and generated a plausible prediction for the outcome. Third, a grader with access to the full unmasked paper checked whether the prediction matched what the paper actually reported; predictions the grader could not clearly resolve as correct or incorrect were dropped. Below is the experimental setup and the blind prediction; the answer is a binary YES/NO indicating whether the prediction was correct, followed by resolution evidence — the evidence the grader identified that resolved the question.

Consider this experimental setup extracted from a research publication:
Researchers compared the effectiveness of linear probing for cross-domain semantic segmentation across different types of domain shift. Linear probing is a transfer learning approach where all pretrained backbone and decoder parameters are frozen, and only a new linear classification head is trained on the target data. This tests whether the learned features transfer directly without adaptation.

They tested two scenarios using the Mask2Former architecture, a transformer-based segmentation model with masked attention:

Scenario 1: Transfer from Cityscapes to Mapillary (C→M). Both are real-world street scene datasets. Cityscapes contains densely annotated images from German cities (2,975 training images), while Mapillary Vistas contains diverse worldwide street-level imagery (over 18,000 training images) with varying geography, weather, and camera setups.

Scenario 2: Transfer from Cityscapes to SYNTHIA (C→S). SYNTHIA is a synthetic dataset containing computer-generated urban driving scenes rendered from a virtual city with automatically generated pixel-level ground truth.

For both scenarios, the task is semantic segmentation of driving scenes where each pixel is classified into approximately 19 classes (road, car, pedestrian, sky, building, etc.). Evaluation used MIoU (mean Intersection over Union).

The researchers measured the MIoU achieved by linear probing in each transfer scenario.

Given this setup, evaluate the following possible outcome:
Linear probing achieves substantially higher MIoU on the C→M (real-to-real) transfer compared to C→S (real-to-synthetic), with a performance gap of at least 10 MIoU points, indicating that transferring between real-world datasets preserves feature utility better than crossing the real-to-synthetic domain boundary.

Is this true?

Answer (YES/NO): YES